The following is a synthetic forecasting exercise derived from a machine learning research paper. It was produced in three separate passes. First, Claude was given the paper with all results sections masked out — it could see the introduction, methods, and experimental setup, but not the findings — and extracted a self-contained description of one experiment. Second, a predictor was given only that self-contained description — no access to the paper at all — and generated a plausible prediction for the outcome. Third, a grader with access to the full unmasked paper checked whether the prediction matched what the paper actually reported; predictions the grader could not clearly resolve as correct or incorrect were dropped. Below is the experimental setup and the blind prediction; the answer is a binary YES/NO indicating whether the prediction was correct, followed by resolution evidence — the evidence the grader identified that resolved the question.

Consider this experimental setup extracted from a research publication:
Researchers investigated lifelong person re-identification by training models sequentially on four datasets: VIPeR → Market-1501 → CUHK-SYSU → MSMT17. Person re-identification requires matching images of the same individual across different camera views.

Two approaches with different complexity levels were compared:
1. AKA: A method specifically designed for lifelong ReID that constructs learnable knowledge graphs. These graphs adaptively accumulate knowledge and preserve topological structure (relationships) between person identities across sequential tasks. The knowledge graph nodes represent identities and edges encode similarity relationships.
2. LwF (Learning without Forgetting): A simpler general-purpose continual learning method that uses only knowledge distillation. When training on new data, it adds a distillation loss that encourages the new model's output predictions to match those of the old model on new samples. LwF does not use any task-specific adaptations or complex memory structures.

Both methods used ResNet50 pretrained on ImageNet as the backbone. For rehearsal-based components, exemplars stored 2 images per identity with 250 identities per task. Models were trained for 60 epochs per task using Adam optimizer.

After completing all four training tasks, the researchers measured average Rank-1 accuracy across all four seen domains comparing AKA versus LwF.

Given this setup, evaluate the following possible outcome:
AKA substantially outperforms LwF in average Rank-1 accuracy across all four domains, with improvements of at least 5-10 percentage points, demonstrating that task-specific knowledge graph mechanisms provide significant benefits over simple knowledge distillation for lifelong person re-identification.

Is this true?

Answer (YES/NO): NO